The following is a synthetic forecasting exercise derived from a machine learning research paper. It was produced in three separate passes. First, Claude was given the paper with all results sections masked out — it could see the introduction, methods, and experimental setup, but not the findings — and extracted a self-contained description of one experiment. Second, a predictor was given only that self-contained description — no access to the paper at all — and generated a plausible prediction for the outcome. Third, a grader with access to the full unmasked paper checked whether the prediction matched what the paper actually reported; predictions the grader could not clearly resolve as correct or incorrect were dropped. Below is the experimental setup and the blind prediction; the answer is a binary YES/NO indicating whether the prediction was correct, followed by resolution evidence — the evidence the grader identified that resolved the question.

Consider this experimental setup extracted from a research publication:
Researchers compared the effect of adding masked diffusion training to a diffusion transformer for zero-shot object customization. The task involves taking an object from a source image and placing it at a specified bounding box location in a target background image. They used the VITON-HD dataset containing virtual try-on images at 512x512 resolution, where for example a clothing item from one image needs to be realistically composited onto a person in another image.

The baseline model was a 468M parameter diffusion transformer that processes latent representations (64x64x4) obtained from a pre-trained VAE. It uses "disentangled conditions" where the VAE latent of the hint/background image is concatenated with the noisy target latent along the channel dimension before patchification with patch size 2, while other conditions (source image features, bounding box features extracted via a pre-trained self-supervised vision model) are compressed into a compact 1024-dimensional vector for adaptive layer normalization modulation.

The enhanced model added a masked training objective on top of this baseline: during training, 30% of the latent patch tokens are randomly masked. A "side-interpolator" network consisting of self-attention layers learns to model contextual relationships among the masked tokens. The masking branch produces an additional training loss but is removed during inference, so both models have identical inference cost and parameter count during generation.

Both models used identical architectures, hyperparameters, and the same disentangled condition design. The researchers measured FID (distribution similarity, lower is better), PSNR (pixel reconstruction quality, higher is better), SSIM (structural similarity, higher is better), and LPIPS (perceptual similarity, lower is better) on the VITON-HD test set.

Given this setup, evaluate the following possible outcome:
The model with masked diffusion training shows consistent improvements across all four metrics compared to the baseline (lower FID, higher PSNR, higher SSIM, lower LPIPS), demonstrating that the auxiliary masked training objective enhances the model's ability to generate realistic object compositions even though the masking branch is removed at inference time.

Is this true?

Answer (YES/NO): YES